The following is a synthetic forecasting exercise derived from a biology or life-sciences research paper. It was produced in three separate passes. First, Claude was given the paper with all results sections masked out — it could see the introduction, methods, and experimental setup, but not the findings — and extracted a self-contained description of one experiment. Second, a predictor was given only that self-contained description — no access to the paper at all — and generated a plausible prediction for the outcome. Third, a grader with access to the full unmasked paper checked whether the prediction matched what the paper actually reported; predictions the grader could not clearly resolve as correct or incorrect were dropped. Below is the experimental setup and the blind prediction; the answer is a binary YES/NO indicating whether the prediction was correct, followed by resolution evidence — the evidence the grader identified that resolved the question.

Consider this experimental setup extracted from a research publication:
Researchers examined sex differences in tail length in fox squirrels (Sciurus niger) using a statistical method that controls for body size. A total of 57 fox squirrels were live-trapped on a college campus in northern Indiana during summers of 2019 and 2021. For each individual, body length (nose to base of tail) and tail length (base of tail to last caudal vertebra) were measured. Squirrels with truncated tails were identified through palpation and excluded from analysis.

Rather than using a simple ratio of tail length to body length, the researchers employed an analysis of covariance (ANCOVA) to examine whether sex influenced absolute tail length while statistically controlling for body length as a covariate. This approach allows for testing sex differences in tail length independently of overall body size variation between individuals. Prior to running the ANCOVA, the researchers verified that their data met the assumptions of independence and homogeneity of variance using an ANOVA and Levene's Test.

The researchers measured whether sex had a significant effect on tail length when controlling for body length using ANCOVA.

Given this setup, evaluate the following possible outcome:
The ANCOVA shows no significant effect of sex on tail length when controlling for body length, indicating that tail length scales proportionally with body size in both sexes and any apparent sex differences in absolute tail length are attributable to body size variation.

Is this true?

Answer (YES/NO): NO